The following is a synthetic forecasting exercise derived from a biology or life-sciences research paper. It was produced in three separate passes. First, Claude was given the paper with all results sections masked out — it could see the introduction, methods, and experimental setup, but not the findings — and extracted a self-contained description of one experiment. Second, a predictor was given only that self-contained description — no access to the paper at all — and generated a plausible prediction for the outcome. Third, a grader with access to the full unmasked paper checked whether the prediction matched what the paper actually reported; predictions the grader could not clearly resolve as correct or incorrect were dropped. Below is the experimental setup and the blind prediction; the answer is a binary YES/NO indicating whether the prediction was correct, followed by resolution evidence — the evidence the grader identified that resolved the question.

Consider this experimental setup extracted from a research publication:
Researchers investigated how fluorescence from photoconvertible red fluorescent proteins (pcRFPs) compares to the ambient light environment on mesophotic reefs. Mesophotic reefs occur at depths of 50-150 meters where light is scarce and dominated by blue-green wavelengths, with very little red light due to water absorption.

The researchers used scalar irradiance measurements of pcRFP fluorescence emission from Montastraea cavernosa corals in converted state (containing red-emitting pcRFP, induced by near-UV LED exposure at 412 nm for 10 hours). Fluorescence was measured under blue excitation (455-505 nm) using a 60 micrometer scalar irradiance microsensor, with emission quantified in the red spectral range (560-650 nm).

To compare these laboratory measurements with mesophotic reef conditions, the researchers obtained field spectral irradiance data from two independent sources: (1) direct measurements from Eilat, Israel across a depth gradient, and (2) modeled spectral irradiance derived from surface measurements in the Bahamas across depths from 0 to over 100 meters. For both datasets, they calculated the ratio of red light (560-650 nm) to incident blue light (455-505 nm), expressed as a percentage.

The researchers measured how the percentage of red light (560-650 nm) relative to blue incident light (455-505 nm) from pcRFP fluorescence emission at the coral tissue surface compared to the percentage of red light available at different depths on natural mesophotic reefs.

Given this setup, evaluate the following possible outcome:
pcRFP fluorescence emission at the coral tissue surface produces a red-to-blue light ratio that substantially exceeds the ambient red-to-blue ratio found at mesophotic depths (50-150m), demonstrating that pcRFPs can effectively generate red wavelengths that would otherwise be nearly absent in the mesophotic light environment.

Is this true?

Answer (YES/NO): YES